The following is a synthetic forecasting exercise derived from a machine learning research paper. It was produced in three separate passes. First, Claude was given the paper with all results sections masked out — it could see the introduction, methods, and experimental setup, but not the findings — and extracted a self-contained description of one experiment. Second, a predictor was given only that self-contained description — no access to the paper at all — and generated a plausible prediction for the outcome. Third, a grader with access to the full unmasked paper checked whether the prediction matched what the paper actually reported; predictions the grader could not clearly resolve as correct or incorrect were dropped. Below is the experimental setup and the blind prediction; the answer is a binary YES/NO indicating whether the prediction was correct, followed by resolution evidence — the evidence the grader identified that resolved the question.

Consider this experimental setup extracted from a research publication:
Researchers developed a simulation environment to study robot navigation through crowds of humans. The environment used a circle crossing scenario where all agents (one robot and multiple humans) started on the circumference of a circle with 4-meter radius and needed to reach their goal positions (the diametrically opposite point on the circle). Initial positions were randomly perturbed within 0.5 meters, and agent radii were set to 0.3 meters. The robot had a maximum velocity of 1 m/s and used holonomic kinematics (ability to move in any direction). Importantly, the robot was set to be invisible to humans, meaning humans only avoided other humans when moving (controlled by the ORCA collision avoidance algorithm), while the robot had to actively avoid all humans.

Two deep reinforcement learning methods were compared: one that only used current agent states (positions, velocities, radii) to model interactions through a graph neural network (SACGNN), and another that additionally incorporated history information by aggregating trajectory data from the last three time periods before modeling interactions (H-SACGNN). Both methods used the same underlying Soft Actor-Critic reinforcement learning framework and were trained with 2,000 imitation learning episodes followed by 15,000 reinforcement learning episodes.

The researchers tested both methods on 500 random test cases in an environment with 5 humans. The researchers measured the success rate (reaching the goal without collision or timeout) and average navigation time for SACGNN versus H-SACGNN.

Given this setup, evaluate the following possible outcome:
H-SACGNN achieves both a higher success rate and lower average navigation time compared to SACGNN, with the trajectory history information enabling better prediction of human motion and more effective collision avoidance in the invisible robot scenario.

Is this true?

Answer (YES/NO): NO